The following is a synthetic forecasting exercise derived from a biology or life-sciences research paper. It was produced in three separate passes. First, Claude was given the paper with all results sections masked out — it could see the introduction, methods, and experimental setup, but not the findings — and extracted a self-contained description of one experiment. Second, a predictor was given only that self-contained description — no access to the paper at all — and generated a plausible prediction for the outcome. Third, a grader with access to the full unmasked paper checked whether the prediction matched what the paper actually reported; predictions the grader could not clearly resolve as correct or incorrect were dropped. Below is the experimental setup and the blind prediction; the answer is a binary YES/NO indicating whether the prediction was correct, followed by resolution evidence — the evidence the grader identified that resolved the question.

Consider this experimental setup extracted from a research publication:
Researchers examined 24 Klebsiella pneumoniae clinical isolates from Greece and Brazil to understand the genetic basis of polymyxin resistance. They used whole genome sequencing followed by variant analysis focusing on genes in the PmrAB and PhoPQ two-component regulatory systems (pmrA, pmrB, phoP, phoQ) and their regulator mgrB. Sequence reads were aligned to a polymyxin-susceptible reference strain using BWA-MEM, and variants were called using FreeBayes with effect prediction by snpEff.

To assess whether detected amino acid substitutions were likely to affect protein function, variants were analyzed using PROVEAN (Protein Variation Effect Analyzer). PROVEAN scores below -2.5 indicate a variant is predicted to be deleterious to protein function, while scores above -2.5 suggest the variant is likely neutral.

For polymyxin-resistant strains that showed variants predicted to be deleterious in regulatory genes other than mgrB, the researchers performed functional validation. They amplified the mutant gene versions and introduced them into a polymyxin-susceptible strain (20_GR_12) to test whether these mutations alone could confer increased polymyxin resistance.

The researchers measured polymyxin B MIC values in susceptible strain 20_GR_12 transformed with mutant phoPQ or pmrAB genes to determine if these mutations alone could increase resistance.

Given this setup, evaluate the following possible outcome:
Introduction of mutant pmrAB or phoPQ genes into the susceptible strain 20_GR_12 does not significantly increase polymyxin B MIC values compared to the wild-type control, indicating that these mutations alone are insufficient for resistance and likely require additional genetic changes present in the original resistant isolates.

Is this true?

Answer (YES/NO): NO